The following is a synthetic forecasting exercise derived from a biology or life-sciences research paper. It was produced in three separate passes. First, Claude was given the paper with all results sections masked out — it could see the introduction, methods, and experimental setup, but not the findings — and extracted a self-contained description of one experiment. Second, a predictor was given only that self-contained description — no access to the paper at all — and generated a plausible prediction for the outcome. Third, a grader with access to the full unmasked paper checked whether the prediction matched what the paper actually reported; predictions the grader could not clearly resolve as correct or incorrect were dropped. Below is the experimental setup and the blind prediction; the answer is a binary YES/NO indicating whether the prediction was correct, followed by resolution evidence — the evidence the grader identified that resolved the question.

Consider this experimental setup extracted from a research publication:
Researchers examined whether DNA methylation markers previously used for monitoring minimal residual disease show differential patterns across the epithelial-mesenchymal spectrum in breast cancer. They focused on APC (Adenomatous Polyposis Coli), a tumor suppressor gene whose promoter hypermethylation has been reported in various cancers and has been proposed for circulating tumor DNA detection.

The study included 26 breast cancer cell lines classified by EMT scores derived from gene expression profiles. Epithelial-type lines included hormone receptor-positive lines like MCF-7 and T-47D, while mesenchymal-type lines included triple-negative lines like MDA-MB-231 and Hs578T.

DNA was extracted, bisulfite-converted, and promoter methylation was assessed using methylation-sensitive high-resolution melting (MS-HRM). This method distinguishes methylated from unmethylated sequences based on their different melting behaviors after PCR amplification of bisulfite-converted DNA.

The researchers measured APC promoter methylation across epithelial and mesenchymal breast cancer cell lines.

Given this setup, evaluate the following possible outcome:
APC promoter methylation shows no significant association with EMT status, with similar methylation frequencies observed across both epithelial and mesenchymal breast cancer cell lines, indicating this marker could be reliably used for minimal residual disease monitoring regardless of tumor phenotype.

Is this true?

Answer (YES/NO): NO